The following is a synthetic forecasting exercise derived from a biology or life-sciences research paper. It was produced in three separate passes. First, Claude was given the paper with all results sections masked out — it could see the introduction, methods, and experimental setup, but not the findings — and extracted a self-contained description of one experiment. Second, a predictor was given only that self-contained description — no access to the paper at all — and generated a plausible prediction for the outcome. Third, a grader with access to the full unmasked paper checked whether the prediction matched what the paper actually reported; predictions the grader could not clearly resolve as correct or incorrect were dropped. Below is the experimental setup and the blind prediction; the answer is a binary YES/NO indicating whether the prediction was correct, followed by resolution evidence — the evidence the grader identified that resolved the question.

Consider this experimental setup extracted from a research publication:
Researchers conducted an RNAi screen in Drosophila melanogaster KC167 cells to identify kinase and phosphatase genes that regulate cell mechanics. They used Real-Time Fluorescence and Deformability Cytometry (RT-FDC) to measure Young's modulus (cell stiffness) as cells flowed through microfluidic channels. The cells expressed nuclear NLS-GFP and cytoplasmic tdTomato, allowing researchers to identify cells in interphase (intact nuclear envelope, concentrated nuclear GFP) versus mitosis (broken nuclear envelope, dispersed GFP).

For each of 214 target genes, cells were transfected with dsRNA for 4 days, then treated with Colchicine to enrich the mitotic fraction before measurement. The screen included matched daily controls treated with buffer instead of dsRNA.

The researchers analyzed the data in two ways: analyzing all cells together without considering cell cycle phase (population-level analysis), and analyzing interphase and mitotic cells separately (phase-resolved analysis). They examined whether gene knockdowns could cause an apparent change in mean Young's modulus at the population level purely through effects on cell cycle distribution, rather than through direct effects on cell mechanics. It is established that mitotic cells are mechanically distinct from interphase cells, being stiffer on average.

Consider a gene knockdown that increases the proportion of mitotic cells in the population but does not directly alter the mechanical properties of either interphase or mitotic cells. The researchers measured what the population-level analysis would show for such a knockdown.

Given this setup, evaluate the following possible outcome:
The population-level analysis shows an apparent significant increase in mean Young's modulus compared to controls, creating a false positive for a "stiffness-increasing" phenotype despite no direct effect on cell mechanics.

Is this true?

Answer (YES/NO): YES